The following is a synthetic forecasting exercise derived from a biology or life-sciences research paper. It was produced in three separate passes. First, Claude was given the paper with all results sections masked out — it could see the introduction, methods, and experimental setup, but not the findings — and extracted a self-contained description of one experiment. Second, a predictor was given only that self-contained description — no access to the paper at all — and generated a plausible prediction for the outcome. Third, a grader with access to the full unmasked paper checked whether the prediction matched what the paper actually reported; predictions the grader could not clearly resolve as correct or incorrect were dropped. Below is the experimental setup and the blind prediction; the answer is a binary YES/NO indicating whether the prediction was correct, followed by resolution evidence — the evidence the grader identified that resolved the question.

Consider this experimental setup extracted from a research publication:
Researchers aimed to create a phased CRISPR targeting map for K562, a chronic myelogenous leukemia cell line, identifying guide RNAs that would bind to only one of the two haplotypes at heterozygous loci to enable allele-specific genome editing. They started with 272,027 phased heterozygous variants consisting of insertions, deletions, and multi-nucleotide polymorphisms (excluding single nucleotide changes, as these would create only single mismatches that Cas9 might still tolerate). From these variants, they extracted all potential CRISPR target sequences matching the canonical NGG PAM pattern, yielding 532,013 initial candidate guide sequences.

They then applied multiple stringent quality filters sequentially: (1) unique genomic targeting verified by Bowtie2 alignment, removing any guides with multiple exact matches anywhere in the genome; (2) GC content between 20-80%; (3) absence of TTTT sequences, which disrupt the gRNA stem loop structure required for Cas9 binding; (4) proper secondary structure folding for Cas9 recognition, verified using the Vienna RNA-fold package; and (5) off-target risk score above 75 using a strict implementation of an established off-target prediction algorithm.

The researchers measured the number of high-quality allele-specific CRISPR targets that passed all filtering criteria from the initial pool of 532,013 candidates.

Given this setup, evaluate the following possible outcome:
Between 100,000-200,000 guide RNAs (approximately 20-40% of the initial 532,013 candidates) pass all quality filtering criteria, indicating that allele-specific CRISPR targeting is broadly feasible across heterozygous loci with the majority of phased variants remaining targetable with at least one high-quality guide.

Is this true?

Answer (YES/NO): NO